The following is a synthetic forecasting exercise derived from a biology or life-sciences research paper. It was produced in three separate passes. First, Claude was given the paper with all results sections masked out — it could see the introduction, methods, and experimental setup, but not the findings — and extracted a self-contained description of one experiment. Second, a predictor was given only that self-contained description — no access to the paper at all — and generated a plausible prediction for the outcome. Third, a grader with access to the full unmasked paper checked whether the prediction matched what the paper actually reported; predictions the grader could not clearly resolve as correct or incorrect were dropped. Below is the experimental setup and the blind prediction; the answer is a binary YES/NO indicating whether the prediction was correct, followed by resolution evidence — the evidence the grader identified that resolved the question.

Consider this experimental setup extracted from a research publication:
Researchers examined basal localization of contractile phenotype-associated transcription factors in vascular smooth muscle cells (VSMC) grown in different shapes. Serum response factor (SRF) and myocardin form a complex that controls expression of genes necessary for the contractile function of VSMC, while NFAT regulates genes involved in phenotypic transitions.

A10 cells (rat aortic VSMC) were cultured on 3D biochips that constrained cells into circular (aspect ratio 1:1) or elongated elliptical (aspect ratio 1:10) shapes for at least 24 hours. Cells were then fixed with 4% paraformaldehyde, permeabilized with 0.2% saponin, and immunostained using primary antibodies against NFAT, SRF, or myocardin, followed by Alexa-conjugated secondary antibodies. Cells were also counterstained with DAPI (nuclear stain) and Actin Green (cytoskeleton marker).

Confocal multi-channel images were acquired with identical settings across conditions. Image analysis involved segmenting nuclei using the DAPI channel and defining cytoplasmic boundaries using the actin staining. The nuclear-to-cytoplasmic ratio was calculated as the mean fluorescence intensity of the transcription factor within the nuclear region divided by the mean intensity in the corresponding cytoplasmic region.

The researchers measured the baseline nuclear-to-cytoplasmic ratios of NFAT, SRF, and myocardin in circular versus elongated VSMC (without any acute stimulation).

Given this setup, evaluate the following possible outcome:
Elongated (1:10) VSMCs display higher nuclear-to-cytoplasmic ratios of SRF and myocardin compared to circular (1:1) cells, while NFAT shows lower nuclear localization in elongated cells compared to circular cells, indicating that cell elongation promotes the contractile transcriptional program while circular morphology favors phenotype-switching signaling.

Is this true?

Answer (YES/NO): NO